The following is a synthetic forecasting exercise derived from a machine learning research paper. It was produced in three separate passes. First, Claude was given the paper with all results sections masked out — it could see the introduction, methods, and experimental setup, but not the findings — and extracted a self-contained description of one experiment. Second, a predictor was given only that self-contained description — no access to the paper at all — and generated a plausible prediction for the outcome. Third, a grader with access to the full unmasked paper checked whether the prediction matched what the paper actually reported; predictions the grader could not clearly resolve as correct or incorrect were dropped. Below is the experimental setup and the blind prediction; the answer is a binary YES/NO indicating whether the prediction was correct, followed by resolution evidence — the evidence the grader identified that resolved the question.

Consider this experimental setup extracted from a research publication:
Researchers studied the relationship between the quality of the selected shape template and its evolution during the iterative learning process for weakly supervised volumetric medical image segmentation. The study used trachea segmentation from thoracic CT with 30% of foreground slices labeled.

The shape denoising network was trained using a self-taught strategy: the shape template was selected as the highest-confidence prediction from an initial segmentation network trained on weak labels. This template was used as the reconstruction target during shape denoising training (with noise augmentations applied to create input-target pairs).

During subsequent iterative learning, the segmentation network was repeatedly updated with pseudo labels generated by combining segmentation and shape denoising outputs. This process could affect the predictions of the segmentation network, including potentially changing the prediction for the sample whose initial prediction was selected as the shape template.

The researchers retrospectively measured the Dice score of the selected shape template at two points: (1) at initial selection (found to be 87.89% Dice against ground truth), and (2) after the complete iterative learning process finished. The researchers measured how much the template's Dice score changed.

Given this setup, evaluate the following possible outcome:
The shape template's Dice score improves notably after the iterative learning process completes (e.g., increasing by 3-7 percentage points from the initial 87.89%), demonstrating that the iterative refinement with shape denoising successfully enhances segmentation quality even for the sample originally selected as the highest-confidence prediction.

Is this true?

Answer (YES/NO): NO